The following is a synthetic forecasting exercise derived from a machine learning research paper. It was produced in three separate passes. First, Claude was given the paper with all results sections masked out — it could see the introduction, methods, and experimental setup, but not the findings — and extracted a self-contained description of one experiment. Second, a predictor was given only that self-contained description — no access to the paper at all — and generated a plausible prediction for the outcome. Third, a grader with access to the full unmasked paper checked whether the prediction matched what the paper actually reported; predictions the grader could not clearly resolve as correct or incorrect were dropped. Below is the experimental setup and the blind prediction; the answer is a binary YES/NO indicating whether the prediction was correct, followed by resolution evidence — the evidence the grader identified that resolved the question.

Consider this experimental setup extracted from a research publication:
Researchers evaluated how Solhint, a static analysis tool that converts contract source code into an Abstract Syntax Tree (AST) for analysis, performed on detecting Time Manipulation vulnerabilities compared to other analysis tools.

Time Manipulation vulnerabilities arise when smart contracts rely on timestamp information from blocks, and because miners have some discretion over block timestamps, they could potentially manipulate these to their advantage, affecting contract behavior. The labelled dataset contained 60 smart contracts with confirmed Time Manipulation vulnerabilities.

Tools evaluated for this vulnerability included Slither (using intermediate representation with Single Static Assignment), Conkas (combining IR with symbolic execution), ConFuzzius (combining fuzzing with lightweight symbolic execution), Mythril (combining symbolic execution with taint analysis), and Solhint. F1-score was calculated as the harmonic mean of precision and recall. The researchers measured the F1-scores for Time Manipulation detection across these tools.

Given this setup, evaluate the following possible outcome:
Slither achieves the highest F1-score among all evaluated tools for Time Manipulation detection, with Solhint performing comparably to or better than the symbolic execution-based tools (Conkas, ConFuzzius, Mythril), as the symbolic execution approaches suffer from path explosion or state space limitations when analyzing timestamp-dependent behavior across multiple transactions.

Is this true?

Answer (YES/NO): NO